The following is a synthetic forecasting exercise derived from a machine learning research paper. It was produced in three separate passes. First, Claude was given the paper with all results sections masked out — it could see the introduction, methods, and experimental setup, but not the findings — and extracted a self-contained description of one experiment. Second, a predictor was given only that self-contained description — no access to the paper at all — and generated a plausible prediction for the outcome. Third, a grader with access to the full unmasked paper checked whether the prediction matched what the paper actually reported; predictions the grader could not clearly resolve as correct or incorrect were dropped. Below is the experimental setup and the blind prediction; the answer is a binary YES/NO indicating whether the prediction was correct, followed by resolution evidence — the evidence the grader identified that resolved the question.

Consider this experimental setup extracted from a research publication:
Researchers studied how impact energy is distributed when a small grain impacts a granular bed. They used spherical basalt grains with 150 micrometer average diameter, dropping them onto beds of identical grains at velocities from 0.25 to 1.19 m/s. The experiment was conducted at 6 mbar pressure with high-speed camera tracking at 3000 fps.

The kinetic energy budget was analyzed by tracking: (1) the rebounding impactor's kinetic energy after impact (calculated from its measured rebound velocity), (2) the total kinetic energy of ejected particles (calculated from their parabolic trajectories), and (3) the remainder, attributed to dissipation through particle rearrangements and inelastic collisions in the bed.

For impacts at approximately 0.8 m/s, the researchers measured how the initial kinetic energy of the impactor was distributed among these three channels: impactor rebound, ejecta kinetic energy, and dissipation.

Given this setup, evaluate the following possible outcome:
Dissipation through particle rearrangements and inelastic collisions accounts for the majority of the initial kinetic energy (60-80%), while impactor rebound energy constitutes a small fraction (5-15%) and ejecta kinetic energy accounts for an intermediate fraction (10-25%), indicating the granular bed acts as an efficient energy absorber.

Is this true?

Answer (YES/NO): NO